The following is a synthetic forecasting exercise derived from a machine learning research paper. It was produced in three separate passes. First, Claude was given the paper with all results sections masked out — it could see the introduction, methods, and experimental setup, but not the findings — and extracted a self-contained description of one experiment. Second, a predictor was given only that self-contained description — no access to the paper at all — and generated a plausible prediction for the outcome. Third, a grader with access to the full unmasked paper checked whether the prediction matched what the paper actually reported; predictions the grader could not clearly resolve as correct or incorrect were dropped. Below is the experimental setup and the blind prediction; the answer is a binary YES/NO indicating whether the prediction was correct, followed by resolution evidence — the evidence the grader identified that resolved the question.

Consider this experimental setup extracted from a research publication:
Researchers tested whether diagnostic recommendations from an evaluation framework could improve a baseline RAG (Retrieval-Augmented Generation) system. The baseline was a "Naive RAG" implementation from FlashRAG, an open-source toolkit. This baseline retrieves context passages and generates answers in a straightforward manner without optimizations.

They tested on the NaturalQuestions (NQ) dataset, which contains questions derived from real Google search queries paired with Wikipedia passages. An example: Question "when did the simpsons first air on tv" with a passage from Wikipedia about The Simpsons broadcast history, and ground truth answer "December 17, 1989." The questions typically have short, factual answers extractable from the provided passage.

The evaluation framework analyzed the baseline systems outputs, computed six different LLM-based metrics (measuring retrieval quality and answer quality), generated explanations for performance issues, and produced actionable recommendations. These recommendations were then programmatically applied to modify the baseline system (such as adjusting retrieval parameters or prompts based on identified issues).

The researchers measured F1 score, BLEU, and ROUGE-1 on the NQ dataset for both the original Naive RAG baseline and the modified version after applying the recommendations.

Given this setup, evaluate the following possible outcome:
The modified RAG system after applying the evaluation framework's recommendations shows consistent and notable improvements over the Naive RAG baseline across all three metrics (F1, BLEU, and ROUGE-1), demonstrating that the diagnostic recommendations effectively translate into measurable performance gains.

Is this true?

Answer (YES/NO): NO